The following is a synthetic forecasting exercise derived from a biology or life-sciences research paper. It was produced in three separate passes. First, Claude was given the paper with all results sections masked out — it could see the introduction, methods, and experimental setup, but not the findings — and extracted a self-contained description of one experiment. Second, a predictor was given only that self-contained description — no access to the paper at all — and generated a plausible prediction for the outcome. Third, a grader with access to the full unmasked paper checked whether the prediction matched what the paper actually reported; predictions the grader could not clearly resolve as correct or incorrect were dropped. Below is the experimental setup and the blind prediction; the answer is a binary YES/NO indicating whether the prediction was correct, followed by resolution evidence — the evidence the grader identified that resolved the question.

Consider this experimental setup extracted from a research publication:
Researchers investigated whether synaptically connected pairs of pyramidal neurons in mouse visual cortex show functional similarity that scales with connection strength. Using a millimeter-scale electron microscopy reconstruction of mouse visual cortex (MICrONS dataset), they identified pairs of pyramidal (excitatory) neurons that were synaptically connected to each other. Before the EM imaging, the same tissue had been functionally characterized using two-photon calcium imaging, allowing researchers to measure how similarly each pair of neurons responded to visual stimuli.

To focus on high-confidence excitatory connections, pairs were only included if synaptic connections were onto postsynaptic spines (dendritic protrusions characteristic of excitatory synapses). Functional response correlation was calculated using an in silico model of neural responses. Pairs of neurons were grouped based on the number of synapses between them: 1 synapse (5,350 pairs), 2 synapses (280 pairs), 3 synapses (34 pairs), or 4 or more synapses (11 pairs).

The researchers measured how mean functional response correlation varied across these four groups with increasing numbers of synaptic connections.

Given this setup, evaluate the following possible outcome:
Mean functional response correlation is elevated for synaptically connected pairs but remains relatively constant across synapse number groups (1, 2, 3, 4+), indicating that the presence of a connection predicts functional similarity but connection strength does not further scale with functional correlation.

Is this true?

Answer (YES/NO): NO